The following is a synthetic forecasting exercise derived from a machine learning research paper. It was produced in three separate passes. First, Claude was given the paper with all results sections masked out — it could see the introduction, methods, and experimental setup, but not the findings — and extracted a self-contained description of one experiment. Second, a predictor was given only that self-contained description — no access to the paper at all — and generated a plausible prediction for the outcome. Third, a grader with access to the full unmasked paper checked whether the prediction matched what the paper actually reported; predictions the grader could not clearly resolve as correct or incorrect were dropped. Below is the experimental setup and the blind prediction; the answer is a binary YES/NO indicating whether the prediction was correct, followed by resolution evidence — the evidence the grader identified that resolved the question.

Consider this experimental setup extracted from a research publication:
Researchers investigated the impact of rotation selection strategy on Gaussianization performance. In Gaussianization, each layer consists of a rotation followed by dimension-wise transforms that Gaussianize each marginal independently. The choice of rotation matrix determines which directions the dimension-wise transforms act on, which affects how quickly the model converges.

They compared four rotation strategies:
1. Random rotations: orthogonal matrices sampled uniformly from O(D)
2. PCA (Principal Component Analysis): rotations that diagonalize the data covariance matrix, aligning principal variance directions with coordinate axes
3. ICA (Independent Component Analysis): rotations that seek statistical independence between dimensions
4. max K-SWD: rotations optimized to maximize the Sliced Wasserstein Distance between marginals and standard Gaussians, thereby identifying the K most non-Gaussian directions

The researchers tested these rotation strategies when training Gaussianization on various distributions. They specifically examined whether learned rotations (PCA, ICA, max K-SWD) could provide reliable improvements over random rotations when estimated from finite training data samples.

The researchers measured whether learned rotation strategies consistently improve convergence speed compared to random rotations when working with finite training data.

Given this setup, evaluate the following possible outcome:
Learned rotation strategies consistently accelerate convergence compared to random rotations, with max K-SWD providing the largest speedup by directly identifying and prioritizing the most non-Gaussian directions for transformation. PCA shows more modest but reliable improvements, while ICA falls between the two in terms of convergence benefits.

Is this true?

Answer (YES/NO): NO